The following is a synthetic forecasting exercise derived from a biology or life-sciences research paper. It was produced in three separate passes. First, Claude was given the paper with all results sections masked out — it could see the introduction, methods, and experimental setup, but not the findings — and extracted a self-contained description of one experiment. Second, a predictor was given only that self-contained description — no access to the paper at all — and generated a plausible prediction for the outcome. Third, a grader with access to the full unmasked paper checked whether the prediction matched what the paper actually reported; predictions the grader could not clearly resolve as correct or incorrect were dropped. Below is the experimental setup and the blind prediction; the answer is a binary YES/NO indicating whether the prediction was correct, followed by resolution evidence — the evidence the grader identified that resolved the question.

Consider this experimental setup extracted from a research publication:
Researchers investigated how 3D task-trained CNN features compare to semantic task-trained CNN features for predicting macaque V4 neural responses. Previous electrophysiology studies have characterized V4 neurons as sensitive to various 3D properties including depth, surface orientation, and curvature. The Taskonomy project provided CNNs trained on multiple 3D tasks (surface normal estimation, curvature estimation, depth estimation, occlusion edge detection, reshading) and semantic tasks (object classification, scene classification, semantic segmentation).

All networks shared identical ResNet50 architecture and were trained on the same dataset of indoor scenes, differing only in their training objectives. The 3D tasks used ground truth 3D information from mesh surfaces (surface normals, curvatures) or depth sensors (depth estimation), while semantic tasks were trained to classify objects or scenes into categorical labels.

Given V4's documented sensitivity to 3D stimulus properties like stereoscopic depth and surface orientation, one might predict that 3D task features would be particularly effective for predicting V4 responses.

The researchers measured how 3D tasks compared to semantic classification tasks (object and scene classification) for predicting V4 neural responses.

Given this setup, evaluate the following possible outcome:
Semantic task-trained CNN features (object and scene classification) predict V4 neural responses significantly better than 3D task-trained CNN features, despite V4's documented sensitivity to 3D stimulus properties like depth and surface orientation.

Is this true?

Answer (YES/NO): YES